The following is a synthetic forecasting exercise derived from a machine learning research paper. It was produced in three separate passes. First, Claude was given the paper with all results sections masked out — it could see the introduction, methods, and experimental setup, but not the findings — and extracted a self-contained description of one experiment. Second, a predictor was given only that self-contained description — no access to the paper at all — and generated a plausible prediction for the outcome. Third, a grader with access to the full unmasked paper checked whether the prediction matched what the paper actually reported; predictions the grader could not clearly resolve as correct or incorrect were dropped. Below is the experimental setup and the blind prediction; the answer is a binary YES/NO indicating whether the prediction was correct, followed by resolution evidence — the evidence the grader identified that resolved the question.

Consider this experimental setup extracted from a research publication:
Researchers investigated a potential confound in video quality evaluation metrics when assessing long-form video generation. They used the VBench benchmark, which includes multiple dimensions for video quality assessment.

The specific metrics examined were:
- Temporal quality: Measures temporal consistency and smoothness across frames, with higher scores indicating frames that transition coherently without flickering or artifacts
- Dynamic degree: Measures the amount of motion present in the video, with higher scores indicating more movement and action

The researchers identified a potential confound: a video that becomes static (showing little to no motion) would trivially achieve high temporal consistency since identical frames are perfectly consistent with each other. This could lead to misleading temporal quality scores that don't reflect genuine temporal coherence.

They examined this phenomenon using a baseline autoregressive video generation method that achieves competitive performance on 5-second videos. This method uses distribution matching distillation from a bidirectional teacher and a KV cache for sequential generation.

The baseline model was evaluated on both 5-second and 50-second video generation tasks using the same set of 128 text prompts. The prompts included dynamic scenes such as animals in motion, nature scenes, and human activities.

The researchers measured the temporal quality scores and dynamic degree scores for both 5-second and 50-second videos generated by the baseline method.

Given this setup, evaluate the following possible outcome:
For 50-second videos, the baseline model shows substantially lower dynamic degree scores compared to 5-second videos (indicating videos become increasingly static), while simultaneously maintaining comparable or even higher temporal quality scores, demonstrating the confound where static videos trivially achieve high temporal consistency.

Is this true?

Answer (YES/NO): YES